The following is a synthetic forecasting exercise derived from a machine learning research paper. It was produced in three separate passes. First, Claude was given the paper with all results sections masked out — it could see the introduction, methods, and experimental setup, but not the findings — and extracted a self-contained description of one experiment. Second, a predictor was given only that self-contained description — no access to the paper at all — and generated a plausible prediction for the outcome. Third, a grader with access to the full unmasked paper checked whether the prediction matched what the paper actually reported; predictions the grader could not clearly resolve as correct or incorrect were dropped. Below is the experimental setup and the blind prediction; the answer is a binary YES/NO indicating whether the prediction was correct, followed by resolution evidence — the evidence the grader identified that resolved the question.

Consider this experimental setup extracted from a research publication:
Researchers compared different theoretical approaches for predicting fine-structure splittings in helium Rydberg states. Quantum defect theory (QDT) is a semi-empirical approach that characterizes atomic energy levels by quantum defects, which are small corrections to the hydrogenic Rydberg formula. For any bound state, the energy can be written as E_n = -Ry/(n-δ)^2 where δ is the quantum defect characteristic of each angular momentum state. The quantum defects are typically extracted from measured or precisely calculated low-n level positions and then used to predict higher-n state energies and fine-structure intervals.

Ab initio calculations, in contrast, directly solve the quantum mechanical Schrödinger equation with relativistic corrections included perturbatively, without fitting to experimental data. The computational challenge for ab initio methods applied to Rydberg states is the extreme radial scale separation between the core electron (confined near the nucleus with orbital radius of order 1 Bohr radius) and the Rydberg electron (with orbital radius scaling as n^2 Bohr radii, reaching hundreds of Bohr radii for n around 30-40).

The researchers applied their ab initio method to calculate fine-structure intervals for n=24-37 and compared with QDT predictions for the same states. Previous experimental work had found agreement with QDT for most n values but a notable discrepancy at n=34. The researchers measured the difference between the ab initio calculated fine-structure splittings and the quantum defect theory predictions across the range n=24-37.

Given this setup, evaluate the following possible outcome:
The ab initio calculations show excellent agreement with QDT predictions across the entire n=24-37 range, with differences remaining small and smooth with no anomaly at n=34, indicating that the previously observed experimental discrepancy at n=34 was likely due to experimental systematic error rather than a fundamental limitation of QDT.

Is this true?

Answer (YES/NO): YES